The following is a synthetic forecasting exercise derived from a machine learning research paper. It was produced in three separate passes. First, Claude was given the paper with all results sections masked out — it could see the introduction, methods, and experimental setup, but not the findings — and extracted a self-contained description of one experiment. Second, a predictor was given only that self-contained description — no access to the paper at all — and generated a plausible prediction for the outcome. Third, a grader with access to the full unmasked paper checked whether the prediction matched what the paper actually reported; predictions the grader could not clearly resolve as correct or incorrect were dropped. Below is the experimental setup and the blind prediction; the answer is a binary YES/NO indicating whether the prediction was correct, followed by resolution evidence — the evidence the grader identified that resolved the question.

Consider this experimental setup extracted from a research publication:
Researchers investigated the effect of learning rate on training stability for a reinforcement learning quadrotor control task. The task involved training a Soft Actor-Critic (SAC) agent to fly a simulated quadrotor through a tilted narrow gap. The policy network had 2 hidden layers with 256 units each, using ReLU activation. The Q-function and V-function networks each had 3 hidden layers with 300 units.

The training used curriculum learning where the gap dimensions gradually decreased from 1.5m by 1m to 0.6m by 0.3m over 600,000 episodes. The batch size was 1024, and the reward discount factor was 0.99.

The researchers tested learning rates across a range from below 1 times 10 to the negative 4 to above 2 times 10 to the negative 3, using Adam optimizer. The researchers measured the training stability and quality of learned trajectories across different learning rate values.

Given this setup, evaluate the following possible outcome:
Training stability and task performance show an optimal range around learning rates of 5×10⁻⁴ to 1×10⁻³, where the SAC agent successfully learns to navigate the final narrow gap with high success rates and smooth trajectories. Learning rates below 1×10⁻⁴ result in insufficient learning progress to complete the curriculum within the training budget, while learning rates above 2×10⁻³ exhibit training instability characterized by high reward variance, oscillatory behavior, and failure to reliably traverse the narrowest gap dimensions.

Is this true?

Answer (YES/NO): NO